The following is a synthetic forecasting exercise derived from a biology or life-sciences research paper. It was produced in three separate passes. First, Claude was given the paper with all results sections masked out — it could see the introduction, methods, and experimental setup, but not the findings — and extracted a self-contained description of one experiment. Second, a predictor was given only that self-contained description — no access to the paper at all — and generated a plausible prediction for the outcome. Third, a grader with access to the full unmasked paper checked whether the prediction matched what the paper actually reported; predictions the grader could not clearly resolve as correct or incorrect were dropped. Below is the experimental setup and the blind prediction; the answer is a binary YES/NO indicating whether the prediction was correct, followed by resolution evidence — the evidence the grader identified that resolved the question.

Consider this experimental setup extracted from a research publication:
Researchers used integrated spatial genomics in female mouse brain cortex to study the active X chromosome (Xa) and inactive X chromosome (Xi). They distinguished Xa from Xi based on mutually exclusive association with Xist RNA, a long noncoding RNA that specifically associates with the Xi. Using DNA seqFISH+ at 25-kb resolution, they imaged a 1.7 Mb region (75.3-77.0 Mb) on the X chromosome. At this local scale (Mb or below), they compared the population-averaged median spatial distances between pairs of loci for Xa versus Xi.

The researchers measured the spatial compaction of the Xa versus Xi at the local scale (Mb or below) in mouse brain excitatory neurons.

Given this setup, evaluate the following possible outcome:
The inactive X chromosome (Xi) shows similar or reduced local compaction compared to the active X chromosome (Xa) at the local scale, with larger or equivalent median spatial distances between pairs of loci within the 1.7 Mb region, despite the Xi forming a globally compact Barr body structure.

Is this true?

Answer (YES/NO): YES